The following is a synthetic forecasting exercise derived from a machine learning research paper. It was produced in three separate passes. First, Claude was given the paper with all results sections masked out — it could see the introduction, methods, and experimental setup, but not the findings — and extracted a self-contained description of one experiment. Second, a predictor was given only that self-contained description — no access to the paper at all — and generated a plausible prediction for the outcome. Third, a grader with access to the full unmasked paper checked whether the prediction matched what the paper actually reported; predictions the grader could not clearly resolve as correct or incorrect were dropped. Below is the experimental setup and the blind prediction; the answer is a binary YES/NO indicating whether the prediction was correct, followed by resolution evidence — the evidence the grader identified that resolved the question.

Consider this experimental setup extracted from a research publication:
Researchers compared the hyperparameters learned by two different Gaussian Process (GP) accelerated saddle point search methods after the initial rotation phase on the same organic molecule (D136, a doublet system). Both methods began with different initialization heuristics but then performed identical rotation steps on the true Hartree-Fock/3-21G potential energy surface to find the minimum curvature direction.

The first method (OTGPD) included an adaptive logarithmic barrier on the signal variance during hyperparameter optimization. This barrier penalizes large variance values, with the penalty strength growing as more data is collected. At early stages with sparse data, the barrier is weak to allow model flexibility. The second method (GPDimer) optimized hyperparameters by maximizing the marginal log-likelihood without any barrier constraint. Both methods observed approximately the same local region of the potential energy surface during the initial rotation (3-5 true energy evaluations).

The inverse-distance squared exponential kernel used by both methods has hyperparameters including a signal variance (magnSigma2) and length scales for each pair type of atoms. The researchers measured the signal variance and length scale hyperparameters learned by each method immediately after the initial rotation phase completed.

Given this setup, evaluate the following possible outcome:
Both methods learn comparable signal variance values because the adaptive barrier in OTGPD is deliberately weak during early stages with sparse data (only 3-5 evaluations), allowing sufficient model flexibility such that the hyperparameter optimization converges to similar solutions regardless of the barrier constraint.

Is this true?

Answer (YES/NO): NO